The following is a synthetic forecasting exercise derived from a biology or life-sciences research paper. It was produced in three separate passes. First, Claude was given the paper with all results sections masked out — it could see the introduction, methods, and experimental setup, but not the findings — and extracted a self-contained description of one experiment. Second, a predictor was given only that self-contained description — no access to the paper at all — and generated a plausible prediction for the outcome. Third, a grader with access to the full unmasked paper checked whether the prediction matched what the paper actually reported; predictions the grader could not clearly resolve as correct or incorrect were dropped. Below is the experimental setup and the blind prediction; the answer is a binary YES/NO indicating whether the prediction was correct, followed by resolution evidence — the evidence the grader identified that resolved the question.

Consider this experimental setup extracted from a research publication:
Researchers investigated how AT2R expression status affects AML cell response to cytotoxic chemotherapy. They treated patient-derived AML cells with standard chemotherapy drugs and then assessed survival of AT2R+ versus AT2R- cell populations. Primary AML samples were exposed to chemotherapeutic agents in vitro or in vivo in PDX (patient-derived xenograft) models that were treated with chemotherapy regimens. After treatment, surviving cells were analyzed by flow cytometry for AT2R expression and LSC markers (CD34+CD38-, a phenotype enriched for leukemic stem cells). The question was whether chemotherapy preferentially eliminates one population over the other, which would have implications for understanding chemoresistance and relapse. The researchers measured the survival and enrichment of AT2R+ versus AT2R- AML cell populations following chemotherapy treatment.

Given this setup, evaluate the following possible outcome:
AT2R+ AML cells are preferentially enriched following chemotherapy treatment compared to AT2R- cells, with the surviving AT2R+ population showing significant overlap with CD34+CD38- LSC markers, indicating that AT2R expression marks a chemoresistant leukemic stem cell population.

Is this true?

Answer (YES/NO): NO